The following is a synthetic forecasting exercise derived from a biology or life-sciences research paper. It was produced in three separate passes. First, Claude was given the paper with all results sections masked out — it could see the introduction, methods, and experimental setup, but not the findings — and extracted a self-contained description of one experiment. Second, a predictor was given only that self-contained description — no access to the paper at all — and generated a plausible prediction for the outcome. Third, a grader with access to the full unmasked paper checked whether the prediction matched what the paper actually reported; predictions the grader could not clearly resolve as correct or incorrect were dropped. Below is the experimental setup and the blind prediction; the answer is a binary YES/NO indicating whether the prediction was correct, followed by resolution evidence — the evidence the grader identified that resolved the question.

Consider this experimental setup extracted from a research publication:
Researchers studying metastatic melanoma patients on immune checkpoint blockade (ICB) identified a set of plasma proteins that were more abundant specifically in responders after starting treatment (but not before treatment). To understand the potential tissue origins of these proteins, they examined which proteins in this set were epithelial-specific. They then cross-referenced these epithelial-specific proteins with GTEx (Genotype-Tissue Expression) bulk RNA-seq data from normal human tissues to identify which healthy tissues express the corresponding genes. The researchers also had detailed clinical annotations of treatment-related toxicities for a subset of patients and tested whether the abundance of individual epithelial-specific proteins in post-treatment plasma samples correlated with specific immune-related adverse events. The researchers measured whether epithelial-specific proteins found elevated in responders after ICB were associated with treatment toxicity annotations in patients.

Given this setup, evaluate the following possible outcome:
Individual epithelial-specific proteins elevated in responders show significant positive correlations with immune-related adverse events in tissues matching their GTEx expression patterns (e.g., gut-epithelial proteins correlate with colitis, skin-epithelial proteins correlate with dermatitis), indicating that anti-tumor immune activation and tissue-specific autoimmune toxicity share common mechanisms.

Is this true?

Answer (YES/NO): YES